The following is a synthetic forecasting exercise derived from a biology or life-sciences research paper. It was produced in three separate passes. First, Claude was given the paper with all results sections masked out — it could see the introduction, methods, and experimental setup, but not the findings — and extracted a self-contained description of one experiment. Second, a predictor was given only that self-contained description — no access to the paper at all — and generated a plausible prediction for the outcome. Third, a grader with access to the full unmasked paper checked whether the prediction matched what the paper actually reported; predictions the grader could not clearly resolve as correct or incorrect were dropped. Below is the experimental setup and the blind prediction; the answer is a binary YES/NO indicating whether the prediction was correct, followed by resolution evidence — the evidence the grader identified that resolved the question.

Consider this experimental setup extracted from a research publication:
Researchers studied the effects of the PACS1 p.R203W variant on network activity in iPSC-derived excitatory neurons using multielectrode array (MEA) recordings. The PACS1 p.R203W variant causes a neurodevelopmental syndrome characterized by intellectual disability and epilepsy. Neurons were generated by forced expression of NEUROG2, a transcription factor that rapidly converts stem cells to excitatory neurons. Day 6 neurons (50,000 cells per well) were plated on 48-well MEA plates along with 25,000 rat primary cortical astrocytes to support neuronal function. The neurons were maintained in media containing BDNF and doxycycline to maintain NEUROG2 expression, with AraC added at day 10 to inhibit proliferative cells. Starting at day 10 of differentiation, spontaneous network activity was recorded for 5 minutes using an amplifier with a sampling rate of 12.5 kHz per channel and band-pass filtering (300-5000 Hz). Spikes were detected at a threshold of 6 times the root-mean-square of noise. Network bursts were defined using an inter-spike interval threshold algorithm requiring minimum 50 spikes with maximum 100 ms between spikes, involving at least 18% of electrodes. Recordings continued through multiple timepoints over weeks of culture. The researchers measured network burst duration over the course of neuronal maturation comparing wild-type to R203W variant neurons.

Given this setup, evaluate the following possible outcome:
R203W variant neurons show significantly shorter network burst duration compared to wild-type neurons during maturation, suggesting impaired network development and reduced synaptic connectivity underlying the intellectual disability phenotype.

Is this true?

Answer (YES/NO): NO